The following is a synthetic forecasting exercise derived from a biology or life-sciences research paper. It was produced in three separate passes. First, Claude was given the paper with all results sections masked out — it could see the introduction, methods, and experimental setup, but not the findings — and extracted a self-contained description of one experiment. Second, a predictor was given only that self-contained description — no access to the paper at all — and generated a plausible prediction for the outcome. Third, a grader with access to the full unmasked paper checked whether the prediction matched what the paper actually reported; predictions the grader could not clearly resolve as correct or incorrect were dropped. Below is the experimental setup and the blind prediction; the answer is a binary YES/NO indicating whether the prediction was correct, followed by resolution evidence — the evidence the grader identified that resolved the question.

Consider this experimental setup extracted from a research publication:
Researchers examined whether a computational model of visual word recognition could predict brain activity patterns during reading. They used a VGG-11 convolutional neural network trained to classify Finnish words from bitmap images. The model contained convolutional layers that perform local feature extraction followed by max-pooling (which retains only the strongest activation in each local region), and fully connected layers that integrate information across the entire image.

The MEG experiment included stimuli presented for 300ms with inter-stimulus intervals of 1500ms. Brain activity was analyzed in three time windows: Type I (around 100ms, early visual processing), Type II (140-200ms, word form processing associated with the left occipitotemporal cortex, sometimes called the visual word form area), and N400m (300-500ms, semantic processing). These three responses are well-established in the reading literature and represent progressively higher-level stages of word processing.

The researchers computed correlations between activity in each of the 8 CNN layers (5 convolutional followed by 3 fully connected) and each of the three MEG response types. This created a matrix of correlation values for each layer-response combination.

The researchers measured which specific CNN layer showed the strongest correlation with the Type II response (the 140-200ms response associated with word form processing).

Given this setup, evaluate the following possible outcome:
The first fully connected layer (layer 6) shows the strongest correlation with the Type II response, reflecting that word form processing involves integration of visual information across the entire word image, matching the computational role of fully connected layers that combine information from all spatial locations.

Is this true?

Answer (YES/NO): NO